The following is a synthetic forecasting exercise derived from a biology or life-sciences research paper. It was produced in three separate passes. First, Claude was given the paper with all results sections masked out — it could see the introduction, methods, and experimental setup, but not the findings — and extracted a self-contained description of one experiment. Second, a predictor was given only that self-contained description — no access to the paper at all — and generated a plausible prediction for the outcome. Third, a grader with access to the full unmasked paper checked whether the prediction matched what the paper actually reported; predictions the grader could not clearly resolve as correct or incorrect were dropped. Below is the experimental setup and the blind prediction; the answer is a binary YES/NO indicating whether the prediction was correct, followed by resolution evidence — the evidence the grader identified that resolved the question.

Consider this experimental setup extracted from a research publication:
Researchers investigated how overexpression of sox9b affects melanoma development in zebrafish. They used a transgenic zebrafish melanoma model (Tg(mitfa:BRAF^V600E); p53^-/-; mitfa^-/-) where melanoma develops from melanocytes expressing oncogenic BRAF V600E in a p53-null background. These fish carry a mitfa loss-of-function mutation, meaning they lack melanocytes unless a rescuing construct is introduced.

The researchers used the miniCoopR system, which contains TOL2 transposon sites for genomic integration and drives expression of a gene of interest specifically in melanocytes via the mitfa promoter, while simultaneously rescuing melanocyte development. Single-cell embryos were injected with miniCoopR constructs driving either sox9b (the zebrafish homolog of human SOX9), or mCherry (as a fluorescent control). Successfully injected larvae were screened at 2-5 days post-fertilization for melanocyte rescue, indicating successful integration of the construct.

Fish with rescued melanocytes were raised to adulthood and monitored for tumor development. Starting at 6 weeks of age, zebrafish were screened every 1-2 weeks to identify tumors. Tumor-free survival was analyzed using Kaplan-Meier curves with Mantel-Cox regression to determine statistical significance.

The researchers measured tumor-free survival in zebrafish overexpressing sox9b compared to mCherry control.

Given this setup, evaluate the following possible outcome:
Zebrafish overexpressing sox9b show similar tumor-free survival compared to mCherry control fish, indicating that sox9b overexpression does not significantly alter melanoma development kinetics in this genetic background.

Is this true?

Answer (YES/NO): NO